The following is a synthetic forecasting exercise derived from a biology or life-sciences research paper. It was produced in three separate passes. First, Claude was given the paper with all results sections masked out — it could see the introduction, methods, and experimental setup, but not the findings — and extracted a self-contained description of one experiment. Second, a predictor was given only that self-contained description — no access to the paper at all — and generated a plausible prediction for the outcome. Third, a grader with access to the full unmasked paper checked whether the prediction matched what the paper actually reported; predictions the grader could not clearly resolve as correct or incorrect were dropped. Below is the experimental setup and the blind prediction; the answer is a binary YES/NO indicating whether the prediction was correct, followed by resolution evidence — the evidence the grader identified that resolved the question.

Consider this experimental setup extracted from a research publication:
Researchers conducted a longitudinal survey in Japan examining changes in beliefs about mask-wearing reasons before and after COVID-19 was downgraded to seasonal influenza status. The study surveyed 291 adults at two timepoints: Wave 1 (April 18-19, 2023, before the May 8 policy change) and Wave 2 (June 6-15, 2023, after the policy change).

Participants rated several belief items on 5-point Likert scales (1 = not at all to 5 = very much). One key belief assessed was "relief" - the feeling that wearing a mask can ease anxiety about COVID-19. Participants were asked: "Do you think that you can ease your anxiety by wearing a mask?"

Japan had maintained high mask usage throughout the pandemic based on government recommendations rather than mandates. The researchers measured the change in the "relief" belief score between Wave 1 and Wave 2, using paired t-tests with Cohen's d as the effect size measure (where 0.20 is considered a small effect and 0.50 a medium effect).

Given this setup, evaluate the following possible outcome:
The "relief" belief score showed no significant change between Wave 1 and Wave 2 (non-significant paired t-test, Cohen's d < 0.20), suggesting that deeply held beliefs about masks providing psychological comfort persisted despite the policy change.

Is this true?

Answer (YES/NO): NO